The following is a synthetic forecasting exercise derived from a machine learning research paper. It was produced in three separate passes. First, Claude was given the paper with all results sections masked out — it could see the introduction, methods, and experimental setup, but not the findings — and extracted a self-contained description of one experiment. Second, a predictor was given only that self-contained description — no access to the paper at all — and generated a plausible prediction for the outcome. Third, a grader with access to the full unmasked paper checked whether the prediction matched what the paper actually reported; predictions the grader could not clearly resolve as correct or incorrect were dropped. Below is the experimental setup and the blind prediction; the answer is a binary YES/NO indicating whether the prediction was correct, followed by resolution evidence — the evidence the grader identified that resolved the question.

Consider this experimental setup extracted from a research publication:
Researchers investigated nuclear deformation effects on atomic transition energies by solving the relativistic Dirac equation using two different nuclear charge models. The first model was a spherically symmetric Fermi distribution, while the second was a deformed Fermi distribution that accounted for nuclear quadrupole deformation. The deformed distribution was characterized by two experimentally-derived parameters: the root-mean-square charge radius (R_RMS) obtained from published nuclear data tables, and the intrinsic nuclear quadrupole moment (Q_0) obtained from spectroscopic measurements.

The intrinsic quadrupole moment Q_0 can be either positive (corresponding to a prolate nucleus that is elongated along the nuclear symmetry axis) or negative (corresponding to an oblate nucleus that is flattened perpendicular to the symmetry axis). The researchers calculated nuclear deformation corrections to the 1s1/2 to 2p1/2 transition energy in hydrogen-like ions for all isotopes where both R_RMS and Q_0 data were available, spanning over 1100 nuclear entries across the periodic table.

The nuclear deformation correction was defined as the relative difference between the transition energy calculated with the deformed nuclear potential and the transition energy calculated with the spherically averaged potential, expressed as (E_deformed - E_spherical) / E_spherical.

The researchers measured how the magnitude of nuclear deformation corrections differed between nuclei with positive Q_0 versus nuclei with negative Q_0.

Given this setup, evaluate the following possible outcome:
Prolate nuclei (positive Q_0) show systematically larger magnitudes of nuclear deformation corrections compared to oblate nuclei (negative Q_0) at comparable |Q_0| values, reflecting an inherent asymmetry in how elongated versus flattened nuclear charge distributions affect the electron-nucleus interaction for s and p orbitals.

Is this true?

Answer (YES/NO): NO